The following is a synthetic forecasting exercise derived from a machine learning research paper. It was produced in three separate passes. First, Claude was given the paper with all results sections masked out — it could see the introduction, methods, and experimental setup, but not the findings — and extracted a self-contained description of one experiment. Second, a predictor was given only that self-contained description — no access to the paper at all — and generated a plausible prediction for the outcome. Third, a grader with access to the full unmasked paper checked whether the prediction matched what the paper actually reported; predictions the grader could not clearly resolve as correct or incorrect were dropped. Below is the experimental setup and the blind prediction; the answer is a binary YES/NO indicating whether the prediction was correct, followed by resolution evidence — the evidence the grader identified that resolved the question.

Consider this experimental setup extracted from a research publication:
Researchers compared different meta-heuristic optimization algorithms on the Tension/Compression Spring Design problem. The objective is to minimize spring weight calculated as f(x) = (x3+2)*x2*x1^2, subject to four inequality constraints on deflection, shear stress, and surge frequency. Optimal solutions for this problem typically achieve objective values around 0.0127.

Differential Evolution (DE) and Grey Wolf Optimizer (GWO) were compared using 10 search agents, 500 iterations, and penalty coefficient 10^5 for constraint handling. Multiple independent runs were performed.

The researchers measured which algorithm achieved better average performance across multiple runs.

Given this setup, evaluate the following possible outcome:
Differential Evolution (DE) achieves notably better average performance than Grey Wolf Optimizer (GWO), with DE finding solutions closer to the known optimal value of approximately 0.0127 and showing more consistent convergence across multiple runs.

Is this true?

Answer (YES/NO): NO